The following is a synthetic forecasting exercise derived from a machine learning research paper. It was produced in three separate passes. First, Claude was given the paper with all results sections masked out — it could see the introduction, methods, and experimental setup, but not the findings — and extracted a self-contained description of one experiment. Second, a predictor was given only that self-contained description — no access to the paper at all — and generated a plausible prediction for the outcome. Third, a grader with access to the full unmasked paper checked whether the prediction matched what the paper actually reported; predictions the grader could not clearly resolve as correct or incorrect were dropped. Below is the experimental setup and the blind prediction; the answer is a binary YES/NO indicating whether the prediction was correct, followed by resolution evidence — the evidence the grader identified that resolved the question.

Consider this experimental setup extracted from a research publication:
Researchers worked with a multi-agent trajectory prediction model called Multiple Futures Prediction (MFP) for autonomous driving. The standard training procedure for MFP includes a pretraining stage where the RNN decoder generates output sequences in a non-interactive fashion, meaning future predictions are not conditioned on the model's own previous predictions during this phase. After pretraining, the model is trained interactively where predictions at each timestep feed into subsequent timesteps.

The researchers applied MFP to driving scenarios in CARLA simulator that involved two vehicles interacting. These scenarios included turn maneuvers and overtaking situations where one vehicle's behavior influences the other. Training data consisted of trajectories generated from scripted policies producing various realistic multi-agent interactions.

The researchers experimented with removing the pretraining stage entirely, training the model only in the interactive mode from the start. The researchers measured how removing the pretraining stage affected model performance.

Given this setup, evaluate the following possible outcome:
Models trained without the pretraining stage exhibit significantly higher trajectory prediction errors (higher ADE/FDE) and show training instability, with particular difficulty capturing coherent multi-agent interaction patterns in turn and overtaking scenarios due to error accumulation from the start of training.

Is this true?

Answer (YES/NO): NO